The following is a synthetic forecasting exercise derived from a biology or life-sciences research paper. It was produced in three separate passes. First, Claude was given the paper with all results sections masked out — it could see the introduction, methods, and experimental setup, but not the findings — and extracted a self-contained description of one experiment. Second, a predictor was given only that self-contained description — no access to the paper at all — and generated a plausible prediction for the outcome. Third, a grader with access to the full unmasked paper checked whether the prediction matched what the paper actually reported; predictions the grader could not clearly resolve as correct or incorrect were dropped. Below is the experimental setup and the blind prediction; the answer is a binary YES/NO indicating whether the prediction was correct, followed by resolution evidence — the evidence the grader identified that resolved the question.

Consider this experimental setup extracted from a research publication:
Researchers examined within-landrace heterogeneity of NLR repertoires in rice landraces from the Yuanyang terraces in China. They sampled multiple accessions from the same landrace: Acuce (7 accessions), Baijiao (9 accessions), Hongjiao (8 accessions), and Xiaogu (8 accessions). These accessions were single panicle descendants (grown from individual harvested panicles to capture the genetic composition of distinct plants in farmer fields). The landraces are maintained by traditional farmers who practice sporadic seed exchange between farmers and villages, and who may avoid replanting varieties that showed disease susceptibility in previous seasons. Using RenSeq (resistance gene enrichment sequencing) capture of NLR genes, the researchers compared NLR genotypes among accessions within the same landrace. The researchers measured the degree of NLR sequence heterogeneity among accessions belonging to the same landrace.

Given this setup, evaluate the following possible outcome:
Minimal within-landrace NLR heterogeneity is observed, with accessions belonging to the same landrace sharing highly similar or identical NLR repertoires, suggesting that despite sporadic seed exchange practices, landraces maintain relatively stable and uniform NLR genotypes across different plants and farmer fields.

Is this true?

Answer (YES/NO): NO